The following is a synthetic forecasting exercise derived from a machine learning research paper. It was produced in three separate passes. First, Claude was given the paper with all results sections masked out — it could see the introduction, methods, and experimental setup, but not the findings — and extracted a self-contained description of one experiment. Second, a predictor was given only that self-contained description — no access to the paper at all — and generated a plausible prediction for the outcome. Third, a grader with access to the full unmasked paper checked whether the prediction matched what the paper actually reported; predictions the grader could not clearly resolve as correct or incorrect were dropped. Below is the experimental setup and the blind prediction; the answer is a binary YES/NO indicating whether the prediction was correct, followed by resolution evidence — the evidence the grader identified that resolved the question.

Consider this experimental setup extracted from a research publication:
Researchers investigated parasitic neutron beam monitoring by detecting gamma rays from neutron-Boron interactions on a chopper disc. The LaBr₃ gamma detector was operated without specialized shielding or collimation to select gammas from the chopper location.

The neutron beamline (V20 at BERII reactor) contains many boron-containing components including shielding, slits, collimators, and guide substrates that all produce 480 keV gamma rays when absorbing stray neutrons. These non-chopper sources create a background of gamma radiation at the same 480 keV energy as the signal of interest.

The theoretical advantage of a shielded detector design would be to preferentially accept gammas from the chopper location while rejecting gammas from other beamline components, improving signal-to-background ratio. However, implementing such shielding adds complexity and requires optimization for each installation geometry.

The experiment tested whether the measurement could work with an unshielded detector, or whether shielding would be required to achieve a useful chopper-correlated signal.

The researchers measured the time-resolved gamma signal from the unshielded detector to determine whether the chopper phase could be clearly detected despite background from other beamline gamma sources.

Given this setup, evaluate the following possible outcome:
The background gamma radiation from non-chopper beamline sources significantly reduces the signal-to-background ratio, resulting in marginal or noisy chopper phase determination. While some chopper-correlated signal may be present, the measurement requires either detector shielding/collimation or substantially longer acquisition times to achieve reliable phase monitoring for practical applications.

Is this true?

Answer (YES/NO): NO